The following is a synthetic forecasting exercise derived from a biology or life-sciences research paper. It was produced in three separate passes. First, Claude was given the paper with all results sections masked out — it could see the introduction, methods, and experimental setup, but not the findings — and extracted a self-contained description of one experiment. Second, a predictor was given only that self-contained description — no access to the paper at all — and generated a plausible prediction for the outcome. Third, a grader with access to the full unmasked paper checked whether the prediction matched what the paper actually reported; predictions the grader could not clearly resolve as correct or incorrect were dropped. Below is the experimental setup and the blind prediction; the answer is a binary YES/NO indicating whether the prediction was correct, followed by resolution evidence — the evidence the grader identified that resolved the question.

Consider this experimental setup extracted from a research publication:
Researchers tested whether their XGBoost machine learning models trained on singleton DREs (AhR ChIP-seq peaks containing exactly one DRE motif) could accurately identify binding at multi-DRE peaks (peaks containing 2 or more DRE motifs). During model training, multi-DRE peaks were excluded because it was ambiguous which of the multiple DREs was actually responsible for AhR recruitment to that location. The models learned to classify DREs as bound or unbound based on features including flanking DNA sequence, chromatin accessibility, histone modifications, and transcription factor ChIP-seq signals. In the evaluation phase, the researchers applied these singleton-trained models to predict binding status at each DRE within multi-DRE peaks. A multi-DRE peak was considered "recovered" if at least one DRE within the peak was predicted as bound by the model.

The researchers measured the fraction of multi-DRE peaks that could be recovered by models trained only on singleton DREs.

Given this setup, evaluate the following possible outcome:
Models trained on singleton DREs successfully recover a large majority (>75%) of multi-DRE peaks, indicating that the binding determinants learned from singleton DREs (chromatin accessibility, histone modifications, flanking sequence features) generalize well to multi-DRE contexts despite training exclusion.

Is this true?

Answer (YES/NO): YES